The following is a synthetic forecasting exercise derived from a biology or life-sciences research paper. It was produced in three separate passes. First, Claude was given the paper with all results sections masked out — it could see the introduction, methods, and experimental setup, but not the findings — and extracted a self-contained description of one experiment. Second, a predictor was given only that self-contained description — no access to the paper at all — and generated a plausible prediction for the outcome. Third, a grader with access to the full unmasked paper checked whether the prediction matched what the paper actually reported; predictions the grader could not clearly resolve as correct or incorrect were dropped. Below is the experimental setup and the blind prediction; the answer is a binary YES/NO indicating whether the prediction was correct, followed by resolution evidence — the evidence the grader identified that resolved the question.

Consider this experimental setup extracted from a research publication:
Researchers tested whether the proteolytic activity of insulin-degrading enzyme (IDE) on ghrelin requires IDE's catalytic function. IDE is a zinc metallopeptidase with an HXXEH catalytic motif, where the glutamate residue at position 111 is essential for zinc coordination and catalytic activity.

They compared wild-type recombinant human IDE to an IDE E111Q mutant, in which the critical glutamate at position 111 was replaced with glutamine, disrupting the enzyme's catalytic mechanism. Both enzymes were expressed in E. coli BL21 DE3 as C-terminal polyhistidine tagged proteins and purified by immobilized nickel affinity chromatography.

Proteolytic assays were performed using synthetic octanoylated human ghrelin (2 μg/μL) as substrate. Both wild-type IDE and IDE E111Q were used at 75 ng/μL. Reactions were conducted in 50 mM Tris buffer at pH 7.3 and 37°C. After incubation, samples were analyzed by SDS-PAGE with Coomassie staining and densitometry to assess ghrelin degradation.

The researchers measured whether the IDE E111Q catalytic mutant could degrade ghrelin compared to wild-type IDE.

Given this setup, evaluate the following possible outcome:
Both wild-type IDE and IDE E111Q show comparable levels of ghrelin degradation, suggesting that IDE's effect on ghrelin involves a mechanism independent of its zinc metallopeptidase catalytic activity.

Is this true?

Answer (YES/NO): NO